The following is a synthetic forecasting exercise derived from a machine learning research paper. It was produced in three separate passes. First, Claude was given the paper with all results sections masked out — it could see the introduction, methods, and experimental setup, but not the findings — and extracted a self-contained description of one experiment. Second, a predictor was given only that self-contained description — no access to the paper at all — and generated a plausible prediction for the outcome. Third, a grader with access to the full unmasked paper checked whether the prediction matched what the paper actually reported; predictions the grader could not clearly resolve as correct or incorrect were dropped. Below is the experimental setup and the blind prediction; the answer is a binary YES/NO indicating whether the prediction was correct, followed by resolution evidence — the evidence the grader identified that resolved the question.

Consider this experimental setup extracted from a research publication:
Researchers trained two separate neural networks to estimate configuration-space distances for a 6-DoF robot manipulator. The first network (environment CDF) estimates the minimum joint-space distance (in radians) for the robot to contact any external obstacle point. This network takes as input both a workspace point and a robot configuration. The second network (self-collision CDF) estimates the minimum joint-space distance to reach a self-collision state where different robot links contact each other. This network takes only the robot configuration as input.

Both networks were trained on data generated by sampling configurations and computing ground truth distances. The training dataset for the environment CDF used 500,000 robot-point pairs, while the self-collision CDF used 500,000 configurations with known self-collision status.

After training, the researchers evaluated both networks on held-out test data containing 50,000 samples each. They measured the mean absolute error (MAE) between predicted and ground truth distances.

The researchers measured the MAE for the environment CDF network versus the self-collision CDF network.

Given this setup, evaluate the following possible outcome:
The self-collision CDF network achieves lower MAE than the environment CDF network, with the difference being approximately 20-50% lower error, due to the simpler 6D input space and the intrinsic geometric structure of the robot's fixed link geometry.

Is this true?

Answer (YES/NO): YES